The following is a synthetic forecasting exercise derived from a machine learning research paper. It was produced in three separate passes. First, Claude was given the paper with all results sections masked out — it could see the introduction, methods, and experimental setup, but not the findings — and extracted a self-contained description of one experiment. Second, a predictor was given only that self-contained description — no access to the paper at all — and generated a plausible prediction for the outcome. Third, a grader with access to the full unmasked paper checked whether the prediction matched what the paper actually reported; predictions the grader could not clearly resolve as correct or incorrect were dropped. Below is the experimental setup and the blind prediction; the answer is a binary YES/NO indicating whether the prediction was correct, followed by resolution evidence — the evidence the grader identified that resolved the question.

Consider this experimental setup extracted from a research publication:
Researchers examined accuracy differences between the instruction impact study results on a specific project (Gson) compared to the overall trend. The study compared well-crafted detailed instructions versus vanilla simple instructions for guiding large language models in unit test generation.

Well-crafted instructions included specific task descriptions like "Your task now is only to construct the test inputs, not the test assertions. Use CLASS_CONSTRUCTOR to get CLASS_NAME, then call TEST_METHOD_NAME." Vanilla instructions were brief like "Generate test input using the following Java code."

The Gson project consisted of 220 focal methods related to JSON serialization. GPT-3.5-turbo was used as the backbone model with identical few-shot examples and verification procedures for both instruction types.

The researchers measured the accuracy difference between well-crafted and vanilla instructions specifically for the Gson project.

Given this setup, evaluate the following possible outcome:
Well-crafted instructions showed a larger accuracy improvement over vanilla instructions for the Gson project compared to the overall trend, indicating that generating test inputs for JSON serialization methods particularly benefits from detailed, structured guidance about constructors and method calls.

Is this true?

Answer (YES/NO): NO